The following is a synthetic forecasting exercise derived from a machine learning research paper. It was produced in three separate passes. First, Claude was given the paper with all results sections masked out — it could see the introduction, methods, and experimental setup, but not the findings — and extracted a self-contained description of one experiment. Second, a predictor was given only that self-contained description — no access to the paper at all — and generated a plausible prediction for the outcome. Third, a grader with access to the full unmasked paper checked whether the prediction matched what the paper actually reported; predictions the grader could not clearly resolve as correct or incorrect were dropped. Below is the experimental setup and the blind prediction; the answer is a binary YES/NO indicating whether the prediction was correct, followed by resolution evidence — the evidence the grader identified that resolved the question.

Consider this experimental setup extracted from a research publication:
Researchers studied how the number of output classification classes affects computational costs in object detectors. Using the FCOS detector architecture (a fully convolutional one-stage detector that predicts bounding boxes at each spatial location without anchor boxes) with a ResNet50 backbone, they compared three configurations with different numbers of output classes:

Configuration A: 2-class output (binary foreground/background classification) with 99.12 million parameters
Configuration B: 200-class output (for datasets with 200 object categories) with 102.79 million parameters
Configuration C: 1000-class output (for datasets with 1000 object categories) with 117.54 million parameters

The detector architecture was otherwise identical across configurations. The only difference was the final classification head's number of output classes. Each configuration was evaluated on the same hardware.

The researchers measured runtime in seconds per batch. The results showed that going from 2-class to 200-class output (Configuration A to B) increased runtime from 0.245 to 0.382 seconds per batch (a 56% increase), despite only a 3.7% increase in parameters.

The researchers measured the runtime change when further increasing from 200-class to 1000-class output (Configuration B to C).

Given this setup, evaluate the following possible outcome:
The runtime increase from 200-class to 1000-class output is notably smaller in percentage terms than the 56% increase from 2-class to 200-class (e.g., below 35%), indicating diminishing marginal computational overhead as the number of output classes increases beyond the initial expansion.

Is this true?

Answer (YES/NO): YES